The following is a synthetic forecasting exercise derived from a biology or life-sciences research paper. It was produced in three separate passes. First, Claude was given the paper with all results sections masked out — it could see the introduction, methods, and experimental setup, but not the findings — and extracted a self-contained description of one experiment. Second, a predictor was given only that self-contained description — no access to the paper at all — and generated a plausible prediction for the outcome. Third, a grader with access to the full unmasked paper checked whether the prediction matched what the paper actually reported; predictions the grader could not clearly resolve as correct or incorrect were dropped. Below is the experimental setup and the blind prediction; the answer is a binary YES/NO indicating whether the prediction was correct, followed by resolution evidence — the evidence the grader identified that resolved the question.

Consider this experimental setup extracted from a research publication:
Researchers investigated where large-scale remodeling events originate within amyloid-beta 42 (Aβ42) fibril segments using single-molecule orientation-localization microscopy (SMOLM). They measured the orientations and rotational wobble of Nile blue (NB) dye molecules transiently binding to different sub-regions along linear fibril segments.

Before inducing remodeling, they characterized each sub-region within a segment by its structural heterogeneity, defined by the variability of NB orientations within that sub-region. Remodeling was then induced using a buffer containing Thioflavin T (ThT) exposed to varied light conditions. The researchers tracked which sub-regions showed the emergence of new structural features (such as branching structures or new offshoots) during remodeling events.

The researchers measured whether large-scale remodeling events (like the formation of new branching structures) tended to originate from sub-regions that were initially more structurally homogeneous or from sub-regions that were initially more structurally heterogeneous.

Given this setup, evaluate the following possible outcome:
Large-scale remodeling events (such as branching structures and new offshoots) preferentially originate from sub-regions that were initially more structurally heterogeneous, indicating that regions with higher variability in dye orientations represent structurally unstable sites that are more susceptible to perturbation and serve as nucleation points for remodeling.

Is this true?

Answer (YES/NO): YES